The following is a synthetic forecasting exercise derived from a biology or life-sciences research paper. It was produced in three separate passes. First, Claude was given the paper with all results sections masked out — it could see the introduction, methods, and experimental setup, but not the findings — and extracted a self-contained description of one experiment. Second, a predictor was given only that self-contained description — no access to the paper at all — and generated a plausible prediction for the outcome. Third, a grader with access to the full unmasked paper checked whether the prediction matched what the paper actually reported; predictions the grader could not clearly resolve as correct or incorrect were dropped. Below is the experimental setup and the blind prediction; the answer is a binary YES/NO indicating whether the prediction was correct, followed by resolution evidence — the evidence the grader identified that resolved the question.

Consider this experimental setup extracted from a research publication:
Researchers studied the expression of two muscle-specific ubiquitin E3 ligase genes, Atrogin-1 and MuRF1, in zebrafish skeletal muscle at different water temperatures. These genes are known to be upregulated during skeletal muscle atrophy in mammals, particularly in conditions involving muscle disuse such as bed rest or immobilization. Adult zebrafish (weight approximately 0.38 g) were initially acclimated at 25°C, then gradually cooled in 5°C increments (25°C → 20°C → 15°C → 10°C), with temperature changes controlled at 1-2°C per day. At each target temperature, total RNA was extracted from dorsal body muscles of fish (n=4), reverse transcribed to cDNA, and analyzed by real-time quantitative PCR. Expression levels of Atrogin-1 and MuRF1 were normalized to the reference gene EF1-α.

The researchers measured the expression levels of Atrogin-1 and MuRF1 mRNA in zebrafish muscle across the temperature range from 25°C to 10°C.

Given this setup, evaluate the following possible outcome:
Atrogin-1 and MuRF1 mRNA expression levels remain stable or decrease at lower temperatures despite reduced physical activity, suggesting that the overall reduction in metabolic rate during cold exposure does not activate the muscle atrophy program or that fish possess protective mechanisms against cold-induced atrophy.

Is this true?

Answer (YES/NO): NO